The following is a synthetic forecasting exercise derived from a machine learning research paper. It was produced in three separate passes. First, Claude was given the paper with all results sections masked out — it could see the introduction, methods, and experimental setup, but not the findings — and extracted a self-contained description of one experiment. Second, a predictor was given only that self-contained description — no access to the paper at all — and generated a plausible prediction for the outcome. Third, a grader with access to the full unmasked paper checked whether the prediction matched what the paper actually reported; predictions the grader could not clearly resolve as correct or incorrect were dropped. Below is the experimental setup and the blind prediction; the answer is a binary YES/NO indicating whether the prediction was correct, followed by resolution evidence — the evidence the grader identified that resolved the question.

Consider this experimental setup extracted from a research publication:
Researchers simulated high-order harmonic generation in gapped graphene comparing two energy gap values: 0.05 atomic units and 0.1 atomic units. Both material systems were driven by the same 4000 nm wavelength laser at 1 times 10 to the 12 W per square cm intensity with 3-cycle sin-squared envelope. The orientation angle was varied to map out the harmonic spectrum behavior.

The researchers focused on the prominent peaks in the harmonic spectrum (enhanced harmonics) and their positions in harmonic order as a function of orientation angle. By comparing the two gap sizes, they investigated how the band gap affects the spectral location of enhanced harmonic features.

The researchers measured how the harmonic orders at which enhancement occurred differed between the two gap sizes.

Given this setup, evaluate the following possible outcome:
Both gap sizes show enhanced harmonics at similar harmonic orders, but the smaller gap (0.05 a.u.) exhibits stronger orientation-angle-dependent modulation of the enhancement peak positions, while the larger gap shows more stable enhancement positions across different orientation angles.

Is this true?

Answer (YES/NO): NO